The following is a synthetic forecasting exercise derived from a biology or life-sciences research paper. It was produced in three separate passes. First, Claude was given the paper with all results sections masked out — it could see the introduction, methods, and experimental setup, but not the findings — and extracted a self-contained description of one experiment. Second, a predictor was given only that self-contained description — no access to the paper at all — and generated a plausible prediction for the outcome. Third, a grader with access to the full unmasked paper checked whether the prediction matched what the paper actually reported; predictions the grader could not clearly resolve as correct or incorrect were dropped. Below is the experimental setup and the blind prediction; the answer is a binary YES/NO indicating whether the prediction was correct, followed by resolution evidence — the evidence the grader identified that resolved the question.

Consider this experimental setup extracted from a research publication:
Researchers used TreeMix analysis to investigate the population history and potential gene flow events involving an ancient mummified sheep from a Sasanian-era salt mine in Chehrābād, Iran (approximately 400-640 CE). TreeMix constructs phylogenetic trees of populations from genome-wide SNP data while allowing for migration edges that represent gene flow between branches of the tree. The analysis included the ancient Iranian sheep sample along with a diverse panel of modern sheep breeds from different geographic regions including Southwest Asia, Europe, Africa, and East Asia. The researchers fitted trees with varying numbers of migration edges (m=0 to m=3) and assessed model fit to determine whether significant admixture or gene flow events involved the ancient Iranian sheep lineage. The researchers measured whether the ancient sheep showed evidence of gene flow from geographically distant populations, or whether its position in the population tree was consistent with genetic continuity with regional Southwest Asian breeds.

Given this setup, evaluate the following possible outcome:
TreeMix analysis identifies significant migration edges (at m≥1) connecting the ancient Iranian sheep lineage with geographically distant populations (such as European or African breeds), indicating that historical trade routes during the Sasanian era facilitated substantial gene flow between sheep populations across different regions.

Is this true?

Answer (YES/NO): NO